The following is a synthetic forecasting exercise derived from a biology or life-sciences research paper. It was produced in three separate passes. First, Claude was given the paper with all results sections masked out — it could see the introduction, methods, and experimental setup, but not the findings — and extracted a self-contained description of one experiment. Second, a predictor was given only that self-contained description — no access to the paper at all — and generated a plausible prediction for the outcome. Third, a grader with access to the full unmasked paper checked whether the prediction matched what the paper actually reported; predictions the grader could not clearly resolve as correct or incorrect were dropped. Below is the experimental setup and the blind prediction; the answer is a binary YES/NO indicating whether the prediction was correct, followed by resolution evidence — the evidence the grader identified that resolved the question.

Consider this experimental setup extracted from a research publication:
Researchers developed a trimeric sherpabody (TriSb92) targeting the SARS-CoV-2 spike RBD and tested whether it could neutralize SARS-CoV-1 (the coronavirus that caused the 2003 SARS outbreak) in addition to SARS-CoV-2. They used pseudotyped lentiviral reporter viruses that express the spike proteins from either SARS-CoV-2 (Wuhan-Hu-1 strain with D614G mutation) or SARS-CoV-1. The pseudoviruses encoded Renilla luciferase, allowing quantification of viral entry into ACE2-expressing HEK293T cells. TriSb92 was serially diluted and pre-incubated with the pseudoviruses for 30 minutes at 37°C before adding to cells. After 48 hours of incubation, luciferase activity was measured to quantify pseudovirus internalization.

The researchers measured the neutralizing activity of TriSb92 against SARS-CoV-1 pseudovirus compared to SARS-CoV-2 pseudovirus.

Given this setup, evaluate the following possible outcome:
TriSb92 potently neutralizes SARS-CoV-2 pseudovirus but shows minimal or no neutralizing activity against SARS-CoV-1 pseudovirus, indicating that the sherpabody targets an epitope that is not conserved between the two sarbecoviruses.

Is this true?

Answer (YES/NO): NO